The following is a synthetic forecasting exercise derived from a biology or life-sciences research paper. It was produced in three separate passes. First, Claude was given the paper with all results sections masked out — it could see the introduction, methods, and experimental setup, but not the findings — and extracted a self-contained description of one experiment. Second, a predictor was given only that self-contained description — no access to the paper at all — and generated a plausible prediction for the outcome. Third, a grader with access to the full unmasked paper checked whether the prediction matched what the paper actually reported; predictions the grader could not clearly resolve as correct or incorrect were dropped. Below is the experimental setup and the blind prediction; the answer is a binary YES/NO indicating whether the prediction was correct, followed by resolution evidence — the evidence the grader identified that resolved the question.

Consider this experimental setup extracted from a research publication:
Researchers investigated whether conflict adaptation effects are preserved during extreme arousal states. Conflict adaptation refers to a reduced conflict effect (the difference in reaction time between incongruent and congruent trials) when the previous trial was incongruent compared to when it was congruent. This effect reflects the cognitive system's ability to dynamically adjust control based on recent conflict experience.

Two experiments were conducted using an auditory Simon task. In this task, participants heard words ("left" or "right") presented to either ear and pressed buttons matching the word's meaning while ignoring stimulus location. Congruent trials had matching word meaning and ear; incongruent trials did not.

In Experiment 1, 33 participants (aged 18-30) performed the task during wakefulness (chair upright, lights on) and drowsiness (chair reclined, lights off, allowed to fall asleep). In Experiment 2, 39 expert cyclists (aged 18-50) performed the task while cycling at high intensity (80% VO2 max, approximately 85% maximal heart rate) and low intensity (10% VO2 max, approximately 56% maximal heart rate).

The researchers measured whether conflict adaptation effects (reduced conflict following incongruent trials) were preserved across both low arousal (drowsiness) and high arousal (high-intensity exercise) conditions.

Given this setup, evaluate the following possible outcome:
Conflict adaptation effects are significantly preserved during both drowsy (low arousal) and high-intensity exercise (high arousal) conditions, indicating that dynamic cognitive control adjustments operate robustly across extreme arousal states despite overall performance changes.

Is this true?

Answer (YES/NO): YES